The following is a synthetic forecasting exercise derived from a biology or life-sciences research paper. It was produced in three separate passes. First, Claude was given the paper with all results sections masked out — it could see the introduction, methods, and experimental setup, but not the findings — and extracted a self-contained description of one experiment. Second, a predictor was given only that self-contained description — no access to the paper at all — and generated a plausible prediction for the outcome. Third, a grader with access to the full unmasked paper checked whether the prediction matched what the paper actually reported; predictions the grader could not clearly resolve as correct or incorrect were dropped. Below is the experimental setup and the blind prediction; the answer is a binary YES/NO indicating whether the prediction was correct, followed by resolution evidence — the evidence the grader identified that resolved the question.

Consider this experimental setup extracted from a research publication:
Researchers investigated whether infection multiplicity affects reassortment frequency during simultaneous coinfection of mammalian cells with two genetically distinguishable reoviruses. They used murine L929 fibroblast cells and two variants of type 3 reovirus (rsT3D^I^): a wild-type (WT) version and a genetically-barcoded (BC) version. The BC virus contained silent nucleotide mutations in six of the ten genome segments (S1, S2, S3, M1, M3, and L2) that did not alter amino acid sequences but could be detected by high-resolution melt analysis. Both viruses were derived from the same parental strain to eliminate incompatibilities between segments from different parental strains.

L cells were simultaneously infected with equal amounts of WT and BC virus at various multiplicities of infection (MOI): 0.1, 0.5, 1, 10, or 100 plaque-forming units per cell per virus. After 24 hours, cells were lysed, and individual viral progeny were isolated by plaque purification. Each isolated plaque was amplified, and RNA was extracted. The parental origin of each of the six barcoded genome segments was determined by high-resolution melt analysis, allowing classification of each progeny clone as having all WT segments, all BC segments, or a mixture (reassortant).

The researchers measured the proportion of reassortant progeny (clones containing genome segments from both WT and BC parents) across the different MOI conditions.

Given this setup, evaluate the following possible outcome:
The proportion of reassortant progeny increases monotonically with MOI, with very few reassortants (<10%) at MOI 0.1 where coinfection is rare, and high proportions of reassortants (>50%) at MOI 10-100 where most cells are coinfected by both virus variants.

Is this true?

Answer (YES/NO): NO